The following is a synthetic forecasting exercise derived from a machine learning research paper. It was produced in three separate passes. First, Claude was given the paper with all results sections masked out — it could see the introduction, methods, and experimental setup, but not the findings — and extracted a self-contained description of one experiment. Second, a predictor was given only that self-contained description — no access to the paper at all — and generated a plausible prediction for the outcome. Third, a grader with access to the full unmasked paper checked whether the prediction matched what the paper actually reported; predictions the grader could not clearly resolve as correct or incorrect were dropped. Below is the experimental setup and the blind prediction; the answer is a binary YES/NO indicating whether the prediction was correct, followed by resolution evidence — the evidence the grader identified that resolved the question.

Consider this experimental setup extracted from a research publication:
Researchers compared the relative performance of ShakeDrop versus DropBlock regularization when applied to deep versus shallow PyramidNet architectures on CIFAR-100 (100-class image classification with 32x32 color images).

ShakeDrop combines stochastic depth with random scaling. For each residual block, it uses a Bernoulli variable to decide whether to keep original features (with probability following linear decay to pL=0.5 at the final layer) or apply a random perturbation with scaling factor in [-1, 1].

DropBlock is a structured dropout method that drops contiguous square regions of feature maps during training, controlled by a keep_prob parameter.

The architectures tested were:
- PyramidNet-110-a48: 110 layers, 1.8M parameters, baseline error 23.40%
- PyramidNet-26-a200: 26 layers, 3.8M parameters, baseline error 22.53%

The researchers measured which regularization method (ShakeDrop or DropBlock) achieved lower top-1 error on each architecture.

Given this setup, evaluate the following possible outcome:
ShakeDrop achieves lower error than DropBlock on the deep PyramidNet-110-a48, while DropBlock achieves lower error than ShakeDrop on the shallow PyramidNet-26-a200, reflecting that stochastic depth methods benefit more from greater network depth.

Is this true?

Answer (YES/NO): NO